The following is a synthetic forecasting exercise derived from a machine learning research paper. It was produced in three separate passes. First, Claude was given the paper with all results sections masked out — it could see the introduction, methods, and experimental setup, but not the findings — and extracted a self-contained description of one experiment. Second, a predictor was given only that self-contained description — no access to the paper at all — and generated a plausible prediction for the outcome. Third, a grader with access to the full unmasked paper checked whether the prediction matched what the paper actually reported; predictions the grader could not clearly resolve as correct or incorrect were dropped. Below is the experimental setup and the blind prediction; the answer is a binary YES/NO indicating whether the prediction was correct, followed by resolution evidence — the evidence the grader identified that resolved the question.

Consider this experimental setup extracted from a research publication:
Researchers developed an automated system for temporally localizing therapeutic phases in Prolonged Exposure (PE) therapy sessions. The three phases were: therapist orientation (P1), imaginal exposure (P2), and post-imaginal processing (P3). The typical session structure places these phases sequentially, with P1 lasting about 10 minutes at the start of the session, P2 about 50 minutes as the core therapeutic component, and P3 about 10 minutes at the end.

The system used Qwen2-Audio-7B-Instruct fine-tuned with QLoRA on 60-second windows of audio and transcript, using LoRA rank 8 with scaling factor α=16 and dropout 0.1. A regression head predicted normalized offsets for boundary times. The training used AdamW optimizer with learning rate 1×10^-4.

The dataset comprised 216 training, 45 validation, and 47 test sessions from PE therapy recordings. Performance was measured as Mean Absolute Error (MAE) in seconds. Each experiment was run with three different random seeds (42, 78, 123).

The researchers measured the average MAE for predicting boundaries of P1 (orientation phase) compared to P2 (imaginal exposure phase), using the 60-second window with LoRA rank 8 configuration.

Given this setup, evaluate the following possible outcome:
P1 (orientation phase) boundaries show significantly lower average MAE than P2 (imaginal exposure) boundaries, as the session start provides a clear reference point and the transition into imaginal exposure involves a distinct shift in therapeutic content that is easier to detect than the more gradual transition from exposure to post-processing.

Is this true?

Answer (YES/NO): NO